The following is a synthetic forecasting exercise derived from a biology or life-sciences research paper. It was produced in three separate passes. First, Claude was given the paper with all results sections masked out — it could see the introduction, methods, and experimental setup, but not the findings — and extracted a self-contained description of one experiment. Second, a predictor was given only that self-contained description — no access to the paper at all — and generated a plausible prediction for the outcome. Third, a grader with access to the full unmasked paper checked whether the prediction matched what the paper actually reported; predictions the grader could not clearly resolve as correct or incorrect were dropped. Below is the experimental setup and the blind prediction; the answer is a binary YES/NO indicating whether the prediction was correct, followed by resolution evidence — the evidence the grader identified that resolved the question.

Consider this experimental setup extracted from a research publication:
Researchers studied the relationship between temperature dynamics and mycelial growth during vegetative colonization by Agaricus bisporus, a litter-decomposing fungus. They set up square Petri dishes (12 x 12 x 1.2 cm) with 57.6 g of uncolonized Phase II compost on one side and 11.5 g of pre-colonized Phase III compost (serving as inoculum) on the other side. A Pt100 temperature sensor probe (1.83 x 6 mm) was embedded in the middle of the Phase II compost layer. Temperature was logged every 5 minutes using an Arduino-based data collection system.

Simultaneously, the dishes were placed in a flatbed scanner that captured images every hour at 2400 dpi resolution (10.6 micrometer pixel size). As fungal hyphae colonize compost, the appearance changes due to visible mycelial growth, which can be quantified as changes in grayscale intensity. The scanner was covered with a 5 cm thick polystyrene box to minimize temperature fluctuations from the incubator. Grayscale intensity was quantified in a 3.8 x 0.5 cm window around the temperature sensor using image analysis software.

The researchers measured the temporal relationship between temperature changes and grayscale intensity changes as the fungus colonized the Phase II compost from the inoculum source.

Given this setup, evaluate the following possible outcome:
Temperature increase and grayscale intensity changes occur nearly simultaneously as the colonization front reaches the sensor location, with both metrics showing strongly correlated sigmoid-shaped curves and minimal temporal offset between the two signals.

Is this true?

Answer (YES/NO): NO